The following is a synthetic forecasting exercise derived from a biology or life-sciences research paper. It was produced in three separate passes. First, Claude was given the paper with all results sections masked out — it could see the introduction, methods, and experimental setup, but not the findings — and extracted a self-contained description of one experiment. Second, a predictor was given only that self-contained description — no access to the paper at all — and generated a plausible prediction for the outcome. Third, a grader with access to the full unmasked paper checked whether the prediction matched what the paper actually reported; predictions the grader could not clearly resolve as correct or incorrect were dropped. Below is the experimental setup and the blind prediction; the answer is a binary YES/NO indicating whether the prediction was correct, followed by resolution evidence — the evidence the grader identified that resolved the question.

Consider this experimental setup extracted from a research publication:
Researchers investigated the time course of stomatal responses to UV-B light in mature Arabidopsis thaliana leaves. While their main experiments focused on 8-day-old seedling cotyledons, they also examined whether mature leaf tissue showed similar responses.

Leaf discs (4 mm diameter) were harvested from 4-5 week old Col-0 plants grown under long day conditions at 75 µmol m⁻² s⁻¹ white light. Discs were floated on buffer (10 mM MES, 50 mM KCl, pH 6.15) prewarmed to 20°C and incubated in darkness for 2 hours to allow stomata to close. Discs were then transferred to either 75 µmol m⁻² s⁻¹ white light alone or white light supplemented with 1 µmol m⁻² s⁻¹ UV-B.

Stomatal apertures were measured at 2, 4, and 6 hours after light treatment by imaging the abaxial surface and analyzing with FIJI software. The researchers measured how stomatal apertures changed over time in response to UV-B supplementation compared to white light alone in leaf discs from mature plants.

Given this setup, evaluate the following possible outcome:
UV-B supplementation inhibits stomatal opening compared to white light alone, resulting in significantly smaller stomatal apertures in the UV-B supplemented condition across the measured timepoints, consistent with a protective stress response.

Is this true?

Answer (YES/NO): NO